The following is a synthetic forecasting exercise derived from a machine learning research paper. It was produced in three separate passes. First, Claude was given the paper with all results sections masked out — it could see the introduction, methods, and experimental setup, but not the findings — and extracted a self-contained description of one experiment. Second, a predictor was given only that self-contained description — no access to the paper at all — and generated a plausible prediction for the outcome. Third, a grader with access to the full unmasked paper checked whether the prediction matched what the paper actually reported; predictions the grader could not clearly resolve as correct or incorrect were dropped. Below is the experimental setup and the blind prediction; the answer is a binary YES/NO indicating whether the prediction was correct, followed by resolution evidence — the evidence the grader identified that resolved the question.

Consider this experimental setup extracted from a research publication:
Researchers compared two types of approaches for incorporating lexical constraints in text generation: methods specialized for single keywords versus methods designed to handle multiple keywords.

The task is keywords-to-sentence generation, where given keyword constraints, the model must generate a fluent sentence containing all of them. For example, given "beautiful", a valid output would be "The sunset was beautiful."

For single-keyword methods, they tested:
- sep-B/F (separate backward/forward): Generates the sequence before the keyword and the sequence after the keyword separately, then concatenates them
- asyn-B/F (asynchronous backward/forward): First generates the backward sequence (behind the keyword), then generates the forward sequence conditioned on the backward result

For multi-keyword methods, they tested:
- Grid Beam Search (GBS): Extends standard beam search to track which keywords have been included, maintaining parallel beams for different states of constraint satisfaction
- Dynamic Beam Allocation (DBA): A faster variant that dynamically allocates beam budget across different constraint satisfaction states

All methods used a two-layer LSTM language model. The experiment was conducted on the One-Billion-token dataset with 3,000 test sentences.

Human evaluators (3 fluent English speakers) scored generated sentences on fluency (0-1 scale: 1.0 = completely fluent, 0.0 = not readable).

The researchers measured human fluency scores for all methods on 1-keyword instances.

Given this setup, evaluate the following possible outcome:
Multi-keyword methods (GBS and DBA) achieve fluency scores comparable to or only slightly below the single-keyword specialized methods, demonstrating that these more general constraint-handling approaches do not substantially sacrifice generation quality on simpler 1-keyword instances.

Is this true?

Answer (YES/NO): NO